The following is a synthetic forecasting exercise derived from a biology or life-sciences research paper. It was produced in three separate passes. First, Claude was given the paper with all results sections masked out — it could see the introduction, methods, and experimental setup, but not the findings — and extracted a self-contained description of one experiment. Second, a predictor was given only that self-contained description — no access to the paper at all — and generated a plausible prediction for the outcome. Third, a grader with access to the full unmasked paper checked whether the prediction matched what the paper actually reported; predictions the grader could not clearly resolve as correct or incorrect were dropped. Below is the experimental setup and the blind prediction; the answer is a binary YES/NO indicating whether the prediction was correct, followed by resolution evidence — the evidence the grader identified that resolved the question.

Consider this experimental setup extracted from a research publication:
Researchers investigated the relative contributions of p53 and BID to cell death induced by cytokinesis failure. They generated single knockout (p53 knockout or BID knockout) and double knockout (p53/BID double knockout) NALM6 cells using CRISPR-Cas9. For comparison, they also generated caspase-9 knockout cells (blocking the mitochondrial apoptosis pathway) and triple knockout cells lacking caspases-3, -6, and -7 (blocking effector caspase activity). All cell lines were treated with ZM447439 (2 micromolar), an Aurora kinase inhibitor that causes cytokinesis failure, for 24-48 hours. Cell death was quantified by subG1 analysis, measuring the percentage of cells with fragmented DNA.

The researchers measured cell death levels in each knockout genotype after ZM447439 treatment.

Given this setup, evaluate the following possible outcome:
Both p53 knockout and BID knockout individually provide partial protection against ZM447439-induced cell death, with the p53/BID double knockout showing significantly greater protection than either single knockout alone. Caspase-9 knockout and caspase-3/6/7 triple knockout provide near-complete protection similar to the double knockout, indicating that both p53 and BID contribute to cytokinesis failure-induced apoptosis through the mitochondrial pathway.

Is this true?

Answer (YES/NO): NO